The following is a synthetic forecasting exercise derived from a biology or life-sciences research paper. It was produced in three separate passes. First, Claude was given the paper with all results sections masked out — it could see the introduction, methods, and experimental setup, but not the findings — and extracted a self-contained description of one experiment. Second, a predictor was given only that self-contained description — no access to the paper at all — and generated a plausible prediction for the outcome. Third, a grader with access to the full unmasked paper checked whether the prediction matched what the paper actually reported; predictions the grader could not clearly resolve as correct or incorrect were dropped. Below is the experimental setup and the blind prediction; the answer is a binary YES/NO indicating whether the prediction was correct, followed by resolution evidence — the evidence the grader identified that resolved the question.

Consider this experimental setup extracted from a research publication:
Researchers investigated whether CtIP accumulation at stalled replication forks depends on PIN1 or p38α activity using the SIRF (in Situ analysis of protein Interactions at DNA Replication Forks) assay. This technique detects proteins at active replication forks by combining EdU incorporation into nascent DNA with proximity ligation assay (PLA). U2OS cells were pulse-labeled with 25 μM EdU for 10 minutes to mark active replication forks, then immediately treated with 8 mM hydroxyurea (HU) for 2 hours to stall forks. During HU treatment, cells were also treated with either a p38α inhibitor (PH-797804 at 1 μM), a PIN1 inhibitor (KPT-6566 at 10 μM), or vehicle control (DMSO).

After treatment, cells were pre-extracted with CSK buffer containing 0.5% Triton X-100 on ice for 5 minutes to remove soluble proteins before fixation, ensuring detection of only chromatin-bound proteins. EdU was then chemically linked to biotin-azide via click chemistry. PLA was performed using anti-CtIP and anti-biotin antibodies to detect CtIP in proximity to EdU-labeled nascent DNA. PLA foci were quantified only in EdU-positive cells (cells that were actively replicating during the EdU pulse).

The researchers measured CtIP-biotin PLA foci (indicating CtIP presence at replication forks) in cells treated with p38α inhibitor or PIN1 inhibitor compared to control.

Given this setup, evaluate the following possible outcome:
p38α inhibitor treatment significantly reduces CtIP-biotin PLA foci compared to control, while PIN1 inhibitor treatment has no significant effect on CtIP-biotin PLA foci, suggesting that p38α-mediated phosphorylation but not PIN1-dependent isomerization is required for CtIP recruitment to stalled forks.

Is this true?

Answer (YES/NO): NO